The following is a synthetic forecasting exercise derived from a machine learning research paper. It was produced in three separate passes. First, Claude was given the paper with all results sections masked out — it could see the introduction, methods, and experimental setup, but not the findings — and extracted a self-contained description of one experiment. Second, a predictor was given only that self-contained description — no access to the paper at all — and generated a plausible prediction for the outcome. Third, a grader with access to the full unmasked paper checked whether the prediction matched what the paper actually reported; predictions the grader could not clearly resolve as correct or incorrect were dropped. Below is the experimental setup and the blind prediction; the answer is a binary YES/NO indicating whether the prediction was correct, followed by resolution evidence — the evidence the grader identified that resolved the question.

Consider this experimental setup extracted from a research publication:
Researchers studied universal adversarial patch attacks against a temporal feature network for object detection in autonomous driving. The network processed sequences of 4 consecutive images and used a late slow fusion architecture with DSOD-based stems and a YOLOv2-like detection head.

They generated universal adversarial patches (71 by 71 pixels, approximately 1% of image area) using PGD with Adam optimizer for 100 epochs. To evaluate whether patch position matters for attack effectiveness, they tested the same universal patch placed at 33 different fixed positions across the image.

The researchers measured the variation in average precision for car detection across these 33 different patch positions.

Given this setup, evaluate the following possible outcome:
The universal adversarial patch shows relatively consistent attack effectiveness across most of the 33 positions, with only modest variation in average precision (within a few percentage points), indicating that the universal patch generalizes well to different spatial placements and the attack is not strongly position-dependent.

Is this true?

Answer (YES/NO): YES